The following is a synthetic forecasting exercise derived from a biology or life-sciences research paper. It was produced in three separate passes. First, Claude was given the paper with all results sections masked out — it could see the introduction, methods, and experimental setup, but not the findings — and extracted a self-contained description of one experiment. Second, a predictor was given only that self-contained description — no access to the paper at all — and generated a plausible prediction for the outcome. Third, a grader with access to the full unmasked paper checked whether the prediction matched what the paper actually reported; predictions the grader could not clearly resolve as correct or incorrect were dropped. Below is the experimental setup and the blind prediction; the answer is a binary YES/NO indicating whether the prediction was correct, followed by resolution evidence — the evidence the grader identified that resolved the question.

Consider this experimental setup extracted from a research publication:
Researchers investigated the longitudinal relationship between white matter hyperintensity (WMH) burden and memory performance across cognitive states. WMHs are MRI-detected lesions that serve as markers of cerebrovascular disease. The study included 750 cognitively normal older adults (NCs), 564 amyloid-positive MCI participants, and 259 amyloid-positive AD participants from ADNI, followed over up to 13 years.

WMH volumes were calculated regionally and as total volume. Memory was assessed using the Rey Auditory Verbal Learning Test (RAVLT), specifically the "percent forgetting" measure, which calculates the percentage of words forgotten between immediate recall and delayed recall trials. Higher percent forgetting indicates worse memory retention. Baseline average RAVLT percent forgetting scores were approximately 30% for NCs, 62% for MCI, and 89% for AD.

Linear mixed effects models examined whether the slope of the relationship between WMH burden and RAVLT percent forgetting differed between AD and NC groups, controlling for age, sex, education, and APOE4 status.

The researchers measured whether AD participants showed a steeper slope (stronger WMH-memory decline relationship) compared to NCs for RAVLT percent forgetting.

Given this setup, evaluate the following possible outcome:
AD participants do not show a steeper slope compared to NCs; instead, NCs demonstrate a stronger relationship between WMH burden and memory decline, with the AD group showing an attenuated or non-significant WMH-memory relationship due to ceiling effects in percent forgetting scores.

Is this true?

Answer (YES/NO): YES